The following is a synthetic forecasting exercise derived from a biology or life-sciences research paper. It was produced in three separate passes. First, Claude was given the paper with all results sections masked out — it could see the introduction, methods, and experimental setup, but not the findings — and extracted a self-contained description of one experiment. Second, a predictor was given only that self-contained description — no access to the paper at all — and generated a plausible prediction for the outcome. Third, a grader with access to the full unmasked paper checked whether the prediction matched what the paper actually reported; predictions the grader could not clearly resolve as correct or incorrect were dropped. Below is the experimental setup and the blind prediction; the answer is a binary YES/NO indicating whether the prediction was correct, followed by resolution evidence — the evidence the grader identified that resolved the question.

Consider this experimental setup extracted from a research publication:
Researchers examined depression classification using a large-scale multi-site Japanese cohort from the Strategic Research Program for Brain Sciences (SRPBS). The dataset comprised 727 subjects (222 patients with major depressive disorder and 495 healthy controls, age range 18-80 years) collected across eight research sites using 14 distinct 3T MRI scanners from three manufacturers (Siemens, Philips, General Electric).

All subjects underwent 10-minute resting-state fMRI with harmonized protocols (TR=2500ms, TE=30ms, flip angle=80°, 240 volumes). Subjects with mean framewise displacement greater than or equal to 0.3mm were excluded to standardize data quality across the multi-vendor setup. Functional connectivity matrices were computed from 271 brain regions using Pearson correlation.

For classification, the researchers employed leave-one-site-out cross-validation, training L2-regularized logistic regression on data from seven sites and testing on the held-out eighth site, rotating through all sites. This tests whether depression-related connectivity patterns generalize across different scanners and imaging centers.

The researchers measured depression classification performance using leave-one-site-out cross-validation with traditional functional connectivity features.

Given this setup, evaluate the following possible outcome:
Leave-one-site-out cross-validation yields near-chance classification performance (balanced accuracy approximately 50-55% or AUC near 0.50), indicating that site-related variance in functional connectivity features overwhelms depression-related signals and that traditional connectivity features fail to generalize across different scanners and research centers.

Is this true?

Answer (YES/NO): NO